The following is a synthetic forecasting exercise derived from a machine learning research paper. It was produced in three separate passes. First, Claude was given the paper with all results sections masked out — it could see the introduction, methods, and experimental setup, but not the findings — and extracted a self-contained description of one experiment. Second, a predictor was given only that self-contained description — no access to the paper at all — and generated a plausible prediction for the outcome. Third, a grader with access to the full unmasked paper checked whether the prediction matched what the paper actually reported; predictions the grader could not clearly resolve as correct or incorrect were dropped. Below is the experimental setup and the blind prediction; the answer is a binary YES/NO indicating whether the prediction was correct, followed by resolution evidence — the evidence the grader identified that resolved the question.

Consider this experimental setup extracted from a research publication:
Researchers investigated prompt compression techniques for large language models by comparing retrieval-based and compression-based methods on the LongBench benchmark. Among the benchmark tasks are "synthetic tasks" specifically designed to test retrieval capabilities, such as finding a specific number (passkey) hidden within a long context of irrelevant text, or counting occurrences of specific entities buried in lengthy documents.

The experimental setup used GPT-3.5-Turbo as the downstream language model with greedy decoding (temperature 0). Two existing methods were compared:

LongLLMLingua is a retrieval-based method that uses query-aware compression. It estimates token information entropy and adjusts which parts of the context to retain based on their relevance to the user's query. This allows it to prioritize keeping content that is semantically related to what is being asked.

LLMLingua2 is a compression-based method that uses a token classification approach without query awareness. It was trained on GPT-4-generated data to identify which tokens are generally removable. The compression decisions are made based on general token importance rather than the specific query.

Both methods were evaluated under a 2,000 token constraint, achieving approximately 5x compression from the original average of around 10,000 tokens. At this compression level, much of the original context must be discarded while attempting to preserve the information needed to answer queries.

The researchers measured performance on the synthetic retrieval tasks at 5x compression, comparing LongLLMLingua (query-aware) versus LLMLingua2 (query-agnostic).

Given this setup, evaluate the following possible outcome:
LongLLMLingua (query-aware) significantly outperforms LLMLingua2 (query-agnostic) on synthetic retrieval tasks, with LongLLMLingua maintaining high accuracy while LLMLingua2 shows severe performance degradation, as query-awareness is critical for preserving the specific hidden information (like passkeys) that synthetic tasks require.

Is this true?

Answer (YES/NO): YES